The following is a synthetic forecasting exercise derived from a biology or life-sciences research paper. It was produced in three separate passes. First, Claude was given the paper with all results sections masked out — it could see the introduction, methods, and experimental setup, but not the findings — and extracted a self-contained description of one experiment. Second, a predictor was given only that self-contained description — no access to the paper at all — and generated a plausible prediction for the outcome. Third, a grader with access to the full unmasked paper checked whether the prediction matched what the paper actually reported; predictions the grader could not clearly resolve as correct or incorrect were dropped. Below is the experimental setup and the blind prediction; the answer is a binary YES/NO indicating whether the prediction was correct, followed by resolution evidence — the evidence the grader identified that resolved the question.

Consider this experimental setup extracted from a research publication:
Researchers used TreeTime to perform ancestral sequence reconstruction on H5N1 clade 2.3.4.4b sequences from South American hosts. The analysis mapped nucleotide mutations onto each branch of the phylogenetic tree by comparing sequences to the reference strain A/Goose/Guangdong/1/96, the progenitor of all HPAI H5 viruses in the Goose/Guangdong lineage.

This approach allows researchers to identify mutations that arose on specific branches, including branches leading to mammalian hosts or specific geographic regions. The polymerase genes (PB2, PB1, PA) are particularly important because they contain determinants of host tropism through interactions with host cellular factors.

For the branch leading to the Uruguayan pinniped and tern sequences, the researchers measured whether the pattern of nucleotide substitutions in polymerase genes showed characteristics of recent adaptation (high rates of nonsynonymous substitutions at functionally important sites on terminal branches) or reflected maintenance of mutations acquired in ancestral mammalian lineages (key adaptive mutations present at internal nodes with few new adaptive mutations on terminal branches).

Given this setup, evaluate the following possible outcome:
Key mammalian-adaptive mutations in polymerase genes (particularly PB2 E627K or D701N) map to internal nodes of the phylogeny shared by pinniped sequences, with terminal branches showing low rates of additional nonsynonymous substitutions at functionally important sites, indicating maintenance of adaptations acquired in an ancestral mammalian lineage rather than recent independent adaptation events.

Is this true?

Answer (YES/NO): YES